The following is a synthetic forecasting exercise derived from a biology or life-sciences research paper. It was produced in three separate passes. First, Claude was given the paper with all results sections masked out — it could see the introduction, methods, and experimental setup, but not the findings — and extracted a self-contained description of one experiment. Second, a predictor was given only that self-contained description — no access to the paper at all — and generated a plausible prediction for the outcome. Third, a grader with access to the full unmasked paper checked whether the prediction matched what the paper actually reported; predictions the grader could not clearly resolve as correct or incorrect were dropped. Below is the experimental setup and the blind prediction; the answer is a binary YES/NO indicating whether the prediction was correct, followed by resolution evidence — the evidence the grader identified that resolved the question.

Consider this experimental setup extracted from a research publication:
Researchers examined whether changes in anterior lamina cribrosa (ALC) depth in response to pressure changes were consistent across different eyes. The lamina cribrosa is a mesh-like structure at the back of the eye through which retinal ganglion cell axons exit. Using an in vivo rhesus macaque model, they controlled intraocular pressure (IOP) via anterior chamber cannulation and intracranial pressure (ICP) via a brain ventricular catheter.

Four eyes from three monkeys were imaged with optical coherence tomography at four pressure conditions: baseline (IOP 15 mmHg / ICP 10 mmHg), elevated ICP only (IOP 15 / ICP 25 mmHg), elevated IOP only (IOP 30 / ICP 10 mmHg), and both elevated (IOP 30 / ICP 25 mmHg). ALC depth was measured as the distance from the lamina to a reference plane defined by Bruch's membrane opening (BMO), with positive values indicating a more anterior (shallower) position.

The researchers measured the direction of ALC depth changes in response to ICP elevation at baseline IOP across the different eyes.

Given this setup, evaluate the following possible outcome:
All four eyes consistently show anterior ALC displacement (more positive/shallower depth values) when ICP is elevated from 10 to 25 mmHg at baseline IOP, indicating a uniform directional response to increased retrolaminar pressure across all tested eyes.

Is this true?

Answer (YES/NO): NO